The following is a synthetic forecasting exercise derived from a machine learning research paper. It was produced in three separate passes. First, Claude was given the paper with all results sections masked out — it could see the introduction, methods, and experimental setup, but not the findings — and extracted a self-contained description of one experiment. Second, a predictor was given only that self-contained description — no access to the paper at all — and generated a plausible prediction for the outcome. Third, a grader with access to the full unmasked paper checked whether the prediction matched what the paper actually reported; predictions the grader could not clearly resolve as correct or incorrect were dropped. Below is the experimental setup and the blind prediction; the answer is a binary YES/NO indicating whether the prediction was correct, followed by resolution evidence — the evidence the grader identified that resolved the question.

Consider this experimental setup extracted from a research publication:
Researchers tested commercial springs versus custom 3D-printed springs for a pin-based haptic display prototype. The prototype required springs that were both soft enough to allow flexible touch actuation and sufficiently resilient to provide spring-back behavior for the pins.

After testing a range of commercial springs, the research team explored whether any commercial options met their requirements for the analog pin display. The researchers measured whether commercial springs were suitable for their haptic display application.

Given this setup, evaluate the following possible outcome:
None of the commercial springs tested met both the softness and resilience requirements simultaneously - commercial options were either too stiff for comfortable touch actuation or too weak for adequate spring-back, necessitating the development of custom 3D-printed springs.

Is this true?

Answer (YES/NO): YES